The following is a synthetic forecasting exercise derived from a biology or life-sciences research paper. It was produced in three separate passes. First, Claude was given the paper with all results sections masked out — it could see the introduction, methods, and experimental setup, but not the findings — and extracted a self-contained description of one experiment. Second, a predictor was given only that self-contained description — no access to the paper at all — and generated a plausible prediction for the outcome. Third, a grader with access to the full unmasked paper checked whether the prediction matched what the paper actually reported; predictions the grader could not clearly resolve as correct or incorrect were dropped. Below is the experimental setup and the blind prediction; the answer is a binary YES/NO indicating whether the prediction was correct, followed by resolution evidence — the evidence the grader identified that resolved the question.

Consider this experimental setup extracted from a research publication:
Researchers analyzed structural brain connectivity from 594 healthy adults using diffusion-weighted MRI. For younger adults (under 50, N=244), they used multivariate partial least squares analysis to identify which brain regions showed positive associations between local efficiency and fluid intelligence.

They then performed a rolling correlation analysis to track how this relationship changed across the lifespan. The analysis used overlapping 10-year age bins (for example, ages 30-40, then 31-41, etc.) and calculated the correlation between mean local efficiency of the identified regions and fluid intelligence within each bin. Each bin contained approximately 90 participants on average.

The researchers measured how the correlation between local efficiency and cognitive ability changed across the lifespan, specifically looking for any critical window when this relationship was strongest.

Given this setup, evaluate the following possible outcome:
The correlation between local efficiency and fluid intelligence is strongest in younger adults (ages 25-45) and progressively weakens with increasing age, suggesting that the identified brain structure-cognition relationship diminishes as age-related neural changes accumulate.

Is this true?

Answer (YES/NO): NO